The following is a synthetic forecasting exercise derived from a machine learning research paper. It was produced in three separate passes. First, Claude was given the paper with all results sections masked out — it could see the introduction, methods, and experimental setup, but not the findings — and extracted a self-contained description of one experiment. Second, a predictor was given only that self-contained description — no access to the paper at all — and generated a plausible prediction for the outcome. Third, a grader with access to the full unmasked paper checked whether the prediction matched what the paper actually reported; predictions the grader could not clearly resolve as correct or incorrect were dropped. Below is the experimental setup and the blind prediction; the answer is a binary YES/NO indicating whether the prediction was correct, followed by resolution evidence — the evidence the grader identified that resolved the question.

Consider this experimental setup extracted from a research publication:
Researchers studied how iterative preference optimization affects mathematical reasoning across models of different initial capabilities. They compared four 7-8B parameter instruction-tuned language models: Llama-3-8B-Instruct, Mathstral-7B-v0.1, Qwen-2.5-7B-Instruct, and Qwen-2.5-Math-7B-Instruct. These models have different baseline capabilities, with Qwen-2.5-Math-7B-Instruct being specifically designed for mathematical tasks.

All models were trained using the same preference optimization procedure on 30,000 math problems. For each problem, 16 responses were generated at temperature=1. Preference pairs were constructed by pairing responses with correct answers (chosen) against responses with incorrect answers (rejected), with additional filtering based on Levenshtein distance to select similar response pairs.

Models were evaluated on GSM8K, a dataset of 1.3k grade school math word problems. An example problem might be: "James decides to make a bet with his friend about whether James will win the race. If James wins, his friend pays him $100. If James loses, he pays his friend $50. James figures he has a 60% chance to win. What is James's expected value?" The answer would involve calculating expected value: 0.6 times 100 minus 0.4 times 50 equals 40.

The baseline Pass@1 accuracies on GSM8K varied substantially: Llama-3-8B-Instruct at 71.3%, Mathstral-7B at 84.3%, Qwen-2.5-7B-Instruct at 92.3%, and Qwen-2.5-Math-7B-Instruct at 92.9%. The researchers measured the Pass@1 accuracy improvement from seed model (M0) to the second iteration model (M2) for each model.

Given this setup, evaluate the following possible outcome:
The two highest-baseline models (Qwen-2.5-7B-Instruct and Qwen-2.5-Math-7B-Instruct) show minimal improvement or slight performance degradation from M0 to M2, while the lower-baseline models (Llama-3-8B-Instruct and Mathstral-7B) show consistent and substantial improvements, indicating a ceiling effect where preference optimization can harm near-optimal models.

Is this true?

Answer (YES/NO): NO